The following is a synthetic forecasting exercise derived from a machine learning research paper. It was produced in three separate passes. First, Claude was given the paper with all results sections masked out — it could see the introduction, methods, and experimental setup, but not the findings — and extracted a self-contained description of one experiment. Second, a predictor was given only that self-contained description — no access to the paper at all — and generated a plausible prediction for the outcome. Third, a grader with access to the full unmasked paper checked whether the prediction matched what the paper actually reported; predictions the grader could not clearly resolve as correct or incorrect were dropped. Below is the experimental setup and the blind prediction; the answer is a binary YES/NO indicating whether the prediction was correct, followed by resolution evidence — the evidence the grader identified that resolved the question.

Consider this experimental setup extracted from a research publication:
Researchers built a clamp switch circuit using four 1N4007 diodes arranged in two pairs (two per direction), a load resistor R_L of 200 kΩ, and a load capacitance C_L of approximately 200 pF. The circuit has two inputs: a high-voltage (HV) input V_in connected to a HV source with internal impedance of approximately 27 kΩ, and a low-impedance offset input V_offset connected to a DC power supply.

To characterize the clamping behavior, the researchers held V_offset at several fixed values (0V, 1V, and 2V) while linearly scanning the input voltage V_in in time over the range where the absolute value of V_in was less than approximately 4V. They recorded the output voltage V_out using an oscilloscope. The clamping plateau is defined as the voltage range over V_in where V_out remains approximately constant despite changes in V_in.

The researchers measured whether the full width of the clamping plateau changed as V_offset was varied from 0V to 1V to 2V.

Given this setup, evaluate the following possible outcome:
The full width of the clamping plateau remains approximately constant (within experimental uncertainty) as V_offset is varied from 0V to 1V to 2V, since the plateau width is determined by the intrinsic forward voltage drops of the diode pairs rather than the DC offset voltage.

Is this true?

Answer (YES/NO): YES